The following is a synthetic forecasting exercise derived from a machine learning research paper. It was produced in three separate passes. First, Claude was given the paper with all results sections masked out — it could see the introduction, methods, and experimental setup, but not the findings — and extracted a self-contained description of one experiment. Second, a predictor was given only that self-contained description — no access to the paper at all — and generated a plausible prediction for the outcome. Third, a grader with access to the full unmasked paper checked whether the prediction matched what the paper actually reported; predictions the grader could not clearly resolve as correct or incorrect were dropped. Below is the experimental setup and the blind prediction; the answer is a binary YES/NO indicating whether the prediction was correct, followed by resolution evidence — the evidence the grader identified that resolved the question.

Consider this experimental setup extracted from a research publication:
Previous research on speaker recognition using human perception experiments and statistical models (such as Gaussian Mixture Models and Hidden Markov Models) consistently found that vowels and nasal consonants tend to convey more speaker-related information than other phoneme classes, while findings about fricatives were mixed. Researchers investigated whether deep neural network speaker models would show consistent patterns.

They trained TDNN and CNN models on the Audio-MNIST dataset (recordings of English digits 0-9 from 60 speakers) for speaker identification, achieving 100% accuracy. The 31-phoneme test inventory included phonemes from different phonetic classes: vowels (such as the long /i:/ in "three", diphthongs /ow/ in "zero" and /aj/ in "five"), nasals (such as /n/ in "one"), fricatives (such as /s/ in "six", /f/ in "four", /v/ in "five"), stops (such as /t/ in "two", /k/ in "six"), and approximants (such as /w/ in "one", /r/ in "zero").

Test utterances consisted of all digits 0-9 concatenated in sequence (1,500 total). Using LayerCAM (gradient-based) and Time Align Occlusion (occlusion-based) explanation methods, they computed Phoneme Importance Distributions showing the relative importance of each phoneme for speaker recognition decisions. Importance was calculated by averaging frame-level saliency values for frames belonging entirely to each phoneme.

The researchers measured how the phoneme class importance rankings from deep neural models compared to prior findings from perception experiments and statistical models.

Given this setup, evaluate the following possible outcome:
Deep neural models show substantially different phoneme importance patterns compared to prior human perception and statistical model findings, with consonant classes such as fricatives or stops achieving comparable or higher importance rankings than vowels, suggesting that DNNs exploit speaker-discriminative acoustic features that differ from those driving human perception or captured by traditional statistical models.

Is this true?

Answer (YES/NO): NO